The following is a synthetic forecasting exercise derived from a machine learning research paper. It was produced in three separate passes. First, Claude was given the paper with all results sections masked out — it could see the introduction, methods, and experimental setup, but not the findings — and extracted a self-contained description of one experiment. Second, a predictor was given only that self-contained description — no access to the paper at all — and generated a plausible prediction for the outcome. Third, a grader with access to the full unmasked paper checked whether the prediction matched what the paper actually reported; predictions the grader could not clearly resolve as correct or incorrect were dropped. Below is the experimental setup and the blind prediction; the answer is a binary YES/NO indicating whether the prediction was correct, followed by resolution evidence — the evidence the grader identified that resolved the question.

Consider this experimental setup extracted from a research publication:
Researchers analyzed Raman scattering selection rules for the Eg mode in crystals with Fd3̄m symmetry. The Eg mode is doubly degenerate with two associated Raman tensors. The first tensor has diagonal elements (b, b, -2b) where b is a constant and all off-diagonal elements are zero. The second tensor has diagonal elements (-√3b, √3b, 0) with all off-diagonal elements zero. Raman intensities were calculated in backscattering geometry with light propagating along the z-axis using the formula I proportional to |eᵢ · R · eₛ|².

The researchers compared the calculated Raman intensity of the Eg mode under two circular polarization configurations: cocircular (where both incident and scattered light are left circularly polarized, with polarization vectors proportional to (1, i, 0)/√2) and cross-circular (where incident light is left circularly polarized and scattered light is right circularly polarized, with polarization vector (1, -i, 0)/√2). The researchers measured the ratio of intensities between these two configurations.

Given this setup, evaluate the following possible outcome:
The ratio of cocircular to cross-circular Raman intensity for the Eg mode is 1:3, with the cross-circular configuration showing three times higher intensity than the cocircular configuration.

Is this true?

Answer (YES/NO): YES